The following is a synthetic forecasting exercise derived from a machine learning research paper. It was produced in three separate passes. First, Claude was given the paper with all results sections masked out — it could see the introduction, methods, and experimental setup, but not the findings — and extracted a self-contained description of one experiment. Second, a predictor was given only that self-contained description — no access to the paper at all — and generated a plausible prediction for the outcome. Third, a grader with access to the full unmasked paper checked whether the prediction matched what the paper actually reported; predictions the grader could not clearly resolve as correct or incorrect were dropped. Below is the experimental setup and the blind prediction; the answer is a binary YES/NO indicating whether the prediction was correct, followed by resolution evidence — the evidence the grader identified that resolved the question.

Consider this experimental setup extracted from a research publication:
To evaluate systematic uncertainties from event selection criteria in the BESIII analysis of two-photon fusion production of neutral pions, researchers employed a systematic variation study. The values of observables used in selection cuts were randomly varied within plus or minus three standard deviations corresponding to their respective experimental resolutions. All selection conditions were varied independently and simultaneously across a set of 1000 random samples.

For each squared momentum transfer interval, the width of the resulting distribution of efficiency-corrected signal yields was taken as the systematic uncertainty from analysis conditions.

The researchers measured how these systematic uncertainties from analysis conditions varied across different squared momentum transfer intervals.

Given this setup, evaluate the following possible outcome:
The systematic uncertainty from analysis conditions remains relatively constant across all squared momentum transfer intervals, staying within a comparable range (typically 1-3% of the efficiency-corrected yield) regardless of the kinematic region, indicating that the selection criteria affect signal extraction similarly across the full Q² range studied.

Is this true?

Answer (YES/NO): NO